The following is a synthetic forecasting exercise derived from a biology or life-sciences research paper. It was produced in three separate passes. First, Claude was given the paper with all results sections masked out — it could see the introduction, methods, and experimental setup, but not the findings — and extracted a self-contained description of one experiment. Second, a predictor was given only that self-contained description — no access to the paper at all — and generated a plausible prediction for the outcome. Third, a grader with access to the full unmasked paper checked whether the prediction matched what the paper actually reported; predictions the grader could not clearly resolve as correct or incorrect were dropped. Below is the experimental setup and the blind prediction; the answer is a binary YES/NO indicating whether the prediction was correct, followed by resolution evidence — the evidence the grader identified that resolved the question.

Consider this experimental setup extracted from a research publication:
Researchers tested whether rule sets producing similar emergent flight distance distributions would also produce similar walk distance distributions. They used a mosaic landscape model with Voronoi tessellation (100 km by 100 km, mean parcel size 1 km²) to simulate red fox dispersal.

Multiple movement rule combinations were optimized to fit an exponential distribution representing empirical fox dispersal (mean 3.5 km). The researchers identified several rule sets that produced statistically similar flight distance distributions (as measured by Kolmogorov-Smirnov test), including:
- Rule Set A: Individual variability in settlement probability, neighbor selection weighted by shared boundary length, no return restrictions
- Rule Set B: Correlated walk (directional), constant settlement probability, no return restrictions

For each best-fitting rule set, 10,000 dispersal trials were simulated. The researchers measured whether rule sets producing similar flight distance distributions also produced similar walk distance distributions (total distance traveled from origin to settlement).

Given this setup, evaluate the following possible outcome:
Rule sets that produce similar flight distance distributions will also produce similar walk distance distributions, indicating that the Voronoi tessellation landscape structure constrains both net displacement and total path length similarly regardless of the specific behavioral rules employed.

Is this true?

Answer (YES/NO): NO